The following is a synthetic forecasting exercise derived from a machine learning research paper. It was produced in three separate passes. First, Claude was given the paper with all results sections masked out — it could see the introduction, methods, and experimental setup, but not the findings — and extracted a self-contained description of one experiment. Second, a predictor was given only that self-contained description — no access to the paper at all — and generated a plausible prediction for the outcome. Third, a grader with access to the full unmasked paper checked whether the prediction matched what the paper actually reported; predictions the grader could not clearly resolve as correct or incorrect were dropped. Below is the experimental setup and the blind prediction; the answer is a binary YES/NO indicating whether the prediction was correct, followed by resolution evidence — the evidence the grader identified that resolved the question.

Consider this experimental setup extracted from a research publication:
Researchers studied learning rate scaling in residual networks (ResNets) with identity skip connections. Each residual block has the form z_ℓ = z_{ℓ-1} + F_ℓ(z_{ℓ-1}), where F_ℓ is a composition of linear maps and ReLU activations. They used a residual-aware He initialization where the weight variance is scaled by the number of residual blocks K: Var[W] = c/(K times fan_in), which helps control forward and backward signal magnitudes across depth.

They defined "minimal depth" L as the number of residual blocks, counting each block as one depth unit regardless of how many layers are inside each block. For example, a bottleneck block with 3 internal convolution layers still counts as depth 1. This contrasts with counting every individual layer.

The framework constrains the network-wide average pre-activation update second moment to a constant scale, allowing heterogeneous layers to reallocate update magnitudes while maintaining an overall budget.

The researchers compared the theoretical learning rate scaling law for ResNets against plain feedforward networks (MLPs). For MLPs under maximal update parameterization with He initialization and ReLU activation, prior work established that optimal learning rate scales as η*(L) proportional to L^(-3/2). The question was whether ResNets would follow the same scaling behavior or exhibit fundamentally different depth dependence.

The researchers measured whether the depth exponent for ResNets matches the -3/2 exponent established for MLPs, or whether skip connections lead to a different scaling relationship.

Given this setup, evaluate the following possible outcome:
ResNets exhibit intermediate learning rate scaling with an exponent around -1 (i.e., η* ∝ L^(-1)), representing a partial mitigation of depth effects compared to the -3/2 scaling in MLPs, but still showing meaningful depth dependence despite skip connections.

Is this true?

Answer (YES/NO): NO